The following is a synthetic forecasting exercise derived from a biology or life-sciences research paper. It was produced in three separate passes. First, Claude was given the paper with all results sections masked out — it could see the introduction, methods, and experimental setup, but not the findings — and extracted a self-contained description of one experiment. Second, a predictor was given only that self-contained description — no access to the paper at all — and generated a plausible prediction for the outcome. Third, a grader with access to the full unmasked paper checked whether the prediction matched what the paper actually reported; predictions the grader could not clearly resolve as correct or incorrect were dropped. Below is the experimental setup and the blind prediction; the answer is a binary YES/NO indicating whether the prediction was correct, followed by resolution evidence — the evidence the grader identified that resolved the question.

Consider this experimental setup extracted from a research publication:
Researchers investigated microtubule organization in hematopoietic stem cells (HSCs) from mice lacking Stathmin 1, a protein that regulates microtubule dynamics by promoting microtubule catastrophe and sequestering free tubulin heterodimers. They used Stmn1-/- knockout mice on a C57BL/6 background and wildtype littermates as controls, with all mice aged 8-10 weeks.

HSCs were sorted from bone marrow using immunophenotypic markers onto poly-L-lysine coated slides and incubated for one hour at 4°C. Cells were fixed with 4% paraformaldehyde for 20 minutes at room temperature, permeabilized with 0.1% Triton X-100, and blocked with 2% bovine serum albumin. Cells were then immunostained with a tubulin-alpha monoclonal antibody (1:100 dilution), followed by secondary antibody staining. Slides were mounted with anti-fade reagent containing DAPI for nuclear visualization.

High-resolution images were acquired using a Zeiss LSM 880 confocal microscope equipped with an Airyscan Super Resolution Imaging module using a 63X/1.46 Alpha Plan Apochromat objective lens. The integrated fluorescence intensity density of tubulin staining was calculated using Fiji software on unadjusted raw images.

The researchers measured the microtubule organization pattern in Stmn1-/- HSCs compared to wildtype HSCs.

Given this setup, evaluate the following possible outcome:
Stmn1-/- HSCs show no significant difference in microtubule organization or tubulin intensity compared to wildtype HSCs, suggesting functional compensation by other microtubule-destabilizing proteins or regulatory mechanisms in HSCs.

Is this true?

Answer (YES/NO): NO